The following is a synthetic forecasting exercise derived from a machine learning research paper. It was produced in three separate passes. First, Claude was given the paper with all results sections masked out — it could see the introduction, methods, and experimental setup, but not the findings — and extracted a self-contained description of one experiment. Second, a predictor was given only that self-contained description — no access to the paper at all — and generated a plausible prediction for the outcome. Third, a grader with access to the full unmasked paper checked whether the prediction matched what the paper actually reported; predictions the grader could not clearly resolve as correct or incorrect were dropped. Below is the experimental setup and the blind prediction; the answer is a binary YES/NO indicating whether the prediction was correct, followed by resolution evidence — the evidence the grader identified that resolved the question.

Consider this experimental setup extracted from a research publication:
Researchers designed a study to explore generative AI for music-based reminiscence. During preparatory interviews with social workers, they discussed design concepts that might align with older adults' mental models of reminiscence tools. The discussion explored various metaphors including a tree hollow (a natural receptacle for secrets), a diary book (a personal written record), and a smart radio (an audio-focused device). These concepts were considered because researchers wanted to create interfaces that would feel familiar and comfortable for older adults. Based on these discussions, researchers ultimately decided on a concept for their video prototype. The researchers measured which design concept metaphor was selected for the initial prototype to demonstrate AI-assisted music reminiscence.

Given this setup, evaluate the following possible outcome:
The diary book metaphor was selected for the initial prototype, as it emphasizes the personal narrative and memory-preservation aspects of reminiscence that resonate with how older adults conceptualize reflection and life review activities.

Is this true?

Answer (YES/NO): NO